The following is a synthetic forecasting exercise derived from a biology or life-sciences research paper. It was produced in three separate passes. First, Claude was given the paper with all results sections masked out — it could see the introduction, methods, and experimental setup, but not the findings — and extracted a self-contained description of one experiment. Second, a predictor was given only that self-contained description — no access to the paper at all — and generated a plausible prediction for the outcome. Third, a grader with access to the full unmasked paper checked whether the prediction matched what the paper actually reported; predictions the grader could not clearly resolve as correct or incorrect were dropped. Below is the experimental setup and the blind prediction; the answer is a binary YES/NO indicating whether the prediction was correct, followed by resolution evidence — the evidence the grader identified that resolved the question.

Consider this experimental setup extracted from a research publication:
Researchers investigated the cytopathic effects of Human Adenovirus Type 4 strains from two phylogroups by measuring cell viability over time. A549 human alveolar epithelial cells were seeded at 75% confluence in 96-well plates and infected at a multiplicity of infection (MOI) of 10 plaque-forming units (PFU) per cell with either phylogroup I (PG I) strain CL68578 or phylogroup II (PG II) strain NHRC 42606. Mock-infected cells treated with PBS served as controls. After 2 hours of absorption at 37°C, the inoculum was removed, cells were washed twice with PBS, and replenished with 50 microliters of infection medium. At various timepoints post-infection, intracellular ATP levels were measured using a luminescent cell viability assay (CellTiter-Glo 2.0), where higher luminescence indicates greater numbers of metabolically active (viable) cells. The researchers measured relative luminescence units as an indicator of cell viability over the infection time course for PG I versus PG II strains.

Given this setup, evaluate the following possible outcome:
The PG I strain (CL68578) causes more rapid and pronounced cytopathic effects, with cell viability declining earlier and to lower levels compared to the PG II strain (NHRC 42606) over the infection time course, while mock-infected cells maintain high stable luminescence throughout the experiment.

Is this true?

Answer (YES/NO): YES